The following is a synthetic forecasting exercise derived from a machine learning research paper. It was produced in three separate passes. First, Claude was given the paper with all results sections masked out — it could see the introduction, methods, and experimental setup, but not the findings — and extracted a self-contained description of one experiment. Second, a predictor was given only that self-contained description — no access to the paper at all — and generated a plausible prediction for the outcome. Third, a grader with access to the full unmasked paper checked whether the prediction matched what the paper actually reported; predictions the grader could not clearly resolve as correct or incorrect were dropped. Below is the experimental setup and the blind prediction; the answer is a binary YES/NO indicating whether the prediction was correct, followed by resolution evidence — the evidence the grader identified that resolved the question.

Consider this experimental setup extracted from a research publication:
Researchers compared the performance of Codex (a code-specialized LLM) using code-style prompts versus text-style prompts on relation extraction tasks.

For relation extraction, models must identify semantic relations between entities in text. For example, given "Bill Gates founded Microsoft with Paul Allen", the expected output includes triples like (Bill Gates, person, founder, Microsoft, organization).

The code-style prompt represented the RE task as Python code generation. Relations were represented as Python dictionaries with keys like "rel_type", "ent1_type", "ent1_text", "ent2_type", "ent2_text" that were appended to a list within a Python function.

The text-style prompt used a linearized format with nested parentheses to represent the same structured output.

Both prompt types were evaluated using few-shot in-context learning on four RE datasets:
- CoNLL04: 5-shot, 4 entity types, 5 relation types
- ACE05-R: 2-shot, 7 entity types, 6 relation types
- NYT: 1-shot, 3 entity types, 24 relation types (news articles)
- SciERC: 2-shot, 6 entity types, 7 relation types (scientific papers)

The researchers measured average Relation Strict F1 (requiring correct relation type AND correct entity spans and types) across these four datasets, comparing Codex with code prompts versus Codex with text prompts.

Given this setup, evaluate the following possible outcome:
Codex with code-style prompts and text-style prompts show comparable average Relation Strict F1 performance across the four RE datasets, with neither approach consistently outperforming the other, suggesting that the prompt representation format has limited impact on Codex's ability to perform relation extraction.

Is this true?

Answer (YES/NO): NO